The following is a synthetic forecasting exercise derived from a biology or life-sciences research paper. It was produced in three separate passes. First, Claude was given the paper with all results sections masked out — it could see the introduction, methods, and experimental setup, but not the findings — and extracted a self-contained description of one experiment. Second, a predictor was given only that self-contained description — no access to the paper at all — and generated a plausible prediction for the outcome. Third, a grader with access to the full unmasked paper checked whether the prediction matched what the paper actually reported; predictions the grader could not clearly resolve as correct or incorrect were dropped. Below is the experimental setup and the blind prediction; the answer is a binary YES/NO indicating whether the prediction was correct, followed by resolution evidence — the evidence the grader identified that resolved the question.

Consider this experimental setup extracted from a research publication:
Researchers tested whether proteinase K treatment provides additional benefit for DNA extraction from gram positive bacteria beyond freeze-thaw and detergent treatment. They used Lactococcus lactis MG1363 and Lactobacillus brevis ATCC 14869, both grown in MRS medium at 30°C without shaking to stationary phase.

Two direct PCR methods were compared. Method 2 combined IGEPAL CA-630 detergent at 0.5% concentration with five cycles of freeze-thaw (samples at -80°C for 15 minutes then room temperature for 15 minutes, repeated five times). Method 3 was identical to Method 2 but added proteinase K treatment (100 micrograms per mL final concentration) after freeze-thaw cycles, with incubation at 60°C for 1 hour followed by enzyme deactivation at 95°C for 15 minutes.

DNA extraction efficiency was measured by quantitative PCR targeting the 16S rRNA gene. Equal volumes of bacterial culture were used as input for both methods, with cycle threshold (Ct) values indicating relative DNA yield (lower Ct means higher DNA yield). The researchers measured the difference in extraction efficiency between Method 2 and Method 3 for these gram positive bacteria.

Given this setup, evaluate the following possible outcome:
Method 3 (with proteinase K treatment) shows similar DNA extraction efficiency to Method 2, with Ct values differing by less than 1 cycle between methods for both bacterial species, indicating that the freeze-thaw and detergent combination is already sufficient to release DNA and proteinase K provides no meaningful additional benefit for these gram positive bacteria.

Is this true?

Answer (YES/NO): NO